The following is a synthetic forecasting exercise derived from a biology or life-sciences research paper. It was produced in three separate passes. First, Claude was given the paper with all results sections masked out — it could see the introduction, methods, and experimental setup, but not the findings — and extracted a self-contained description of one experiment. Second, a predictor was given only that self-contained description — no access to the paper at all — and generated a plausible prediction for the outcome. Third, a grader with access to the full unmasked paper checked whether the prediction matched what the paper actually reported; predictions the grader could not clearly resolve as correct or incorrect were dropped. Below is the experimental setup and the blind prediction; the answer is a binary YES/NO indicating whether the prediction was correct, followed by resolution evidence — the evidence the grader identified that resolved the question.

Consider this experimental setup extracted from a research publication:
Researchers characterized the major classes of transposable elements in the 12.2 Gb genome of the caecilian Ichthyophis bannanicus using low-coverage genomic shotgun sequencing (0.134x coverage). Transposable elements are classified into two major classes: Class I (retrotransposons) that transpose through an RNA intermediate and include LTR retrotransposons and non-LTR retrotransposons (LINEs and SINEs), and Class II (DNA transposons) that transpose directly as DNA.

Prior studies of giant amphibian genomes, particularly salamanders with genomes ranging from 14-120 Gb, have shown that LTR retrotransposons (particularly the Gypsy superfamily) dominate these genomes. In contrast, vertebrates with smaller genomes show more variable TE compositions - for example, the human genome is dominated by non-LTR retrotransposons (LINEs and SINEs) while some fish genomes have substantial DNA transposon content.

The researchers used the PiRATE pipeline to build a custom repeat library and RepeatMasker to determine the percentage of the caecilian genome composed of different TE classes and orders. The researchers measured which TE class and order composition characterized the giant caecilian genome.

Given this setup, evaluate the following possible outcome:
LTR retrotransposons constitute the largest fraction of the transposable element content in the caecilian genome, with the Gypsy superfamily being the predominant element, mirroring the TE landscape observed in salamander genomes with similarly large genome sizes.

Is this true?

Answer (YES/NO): NO